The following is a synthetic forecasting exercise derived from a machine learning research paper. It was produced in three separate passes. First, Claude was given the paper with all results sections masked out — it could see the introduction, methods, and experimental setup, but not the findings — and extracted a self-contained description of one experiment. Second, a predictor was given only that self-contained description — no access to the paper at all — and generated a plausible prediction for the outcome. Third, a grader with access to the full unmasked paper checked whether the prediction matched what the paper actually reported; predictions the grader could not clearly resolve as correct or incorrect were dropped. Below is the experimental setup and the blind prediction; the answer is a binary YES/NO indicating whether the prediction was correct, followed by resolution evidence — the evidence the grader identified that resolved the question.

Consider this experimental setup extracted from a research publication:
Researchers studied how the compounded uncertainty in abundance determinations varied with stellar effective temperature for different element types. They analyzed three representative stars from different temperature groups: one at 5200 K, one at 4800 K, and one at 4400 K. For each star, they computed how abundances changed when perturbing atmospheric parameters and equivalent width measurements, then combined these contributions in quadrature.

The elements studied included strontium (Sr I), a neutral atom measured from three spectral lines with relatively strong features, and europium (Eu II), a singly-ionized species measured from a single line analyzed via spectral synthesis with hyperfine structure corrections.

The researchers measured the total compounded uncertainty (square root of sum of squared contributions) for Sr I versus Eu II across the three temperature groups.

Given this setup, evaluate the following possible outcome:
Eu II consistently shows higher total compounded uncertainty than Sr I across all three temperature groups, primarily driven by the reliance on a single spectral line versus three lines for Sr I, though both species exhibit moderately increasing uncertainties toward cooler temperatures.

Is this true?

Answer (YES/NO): NO